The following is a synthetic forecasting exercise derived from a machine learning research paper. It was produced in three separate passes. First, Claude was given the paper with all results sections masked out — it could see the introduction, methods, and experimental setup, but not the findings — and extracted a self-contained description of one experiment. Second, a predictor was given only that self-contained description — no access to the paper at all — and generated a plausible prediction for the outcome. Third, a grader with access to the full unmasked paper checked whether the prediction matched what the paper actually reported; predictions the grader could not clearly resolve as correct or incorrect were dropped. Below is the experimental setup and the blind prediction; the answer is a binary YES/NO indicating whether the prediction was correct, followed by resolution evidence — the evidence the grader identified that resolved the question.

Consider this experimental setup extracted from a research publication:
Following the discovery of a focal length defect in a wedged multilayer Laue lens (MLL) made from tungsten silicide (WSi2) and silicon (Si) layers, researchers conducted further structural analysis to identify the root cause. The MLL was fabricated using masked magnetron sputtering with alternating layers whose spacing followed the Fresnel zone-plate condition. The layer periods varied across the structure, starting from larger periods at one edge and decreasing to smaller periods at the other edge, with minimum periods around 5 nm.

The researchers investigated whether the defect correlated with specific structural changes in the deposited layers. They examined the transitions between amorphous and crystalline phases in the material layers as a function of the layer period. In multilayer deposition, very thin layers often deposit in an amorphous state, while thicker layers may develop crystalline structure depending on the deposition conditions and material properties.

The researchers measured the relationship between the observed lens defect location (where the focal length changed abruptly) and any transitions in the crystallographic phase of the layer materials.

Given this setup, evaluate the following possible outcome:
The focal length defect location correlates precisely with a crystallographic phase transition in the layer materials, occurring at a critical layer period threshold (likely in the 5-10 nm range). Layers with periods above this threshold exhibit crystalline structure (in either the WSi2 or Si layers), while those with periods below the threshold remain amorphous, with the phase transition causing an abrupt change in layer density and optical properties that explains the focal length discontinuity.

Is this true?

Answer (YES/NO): YES